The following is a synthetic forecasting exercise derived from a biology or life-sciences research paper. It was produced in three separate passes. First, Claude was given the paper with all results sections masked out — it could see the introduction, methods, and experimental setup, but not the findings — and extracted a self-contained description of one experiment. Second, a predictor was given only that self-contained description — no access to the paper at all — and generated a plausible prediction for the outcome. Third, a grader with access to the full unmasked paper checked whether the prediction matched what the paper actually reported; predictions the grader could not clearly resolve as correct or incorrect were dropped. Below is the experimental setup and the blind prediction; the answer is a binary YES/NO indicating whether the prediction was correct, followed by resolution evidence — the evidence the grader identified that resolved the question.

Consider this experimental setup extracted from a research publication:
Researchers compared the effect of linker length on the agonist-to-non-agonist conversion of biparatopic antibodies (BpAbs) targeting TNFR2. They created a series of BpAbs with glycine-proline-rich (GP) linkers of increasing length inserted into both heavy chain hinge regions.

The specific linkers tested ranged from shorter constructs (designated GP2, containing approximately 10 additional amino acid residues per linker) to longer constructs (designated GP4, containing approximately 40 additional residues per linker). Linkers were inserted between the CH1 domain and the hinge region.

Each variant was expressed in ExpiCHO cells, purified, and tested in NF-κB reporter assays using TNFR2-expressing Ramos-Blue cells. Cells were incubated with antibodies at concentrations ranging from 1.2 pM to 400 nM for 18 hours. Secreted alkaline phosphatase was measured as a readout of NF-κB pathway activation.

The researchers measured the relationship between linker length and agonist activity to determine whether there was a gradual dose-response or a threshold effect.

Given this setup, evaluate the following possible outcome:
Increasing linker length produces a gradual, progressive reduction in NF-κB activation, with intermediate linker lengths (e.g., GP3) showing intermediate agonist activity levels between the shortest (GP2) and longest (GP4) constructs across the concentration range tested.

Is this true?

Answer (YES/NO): NO